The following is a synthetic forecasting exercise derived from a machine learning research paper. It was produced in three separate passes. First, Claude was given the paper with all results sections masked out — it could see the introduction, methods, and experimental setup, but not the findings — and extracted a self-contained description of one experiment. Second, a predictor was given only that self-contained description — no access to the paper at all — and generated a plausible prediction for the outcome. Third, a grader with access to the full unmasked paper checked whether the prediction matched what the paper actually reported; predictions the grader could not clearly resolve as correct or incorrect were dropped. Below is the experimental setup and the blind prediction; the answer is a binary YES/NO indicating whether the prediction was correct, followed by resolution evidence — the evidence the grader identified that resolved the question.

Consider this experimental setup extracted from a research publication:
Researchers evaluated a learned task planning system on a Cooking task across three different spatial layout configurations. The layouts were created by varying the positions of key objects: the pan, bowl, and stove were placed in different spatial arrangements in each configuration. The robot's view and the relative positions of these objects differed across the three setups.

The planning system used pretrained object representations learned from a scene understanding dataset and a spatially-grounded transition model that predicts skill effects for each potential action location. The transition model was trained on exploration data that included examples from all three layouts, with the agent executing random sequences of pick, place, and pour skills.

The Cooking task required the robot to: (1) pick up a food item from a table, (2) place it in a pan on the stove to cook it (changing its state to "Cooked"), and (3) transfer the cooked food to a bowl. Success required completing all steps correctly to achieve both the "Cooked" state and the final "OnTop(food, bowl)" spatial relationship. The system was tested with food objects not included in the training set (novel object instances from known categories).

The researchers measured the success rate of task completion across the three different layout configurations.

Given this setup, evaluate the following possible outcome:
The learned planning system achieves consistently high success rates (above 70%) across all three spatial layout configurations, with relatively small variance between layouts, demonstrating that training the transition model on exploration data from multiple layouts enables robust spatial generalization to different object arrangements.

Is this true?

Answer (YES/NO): NO